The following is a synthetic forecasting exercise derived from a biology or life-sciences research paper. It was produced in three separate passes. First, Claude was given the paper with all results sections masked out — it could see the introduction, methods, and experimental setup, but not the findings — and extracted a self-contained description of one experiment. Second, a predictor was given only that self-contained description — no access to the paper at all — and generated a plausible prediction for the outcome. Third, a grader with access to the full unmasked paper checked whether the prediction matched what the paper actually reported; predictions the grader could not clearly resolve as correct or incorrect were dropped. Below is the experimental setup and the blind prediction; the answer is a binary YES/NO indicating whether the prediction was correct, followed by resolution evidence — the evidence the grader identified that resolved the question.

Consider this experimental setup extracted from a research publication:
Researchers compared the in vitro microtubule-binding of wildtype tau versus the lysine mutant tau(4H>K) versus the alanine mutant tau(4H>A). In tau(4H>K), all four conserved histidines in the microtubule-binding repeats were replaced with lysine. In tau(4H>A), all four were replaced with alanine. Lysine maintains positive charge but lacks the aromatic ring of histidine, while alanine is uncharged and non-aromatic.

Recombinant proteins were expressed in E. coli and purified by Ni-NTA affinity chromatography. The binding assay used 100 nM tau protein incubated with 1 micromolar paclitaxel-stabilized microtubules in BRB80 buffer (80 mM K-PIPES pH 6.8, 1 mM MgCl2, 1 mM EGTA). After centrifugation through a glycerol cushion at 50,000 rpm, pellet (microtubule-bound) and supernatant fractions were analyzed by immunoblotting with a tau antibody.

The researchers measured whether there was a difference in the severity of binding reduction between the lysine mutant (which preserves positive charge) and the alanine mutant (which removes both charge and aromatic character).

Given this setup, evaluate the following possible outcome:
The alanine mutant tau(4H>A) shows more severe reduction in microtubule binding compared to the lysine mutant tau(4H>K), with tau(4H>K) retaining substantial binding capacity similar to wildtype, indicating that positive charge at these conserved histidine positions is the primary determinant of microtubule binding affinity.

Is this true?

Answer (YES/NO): NO